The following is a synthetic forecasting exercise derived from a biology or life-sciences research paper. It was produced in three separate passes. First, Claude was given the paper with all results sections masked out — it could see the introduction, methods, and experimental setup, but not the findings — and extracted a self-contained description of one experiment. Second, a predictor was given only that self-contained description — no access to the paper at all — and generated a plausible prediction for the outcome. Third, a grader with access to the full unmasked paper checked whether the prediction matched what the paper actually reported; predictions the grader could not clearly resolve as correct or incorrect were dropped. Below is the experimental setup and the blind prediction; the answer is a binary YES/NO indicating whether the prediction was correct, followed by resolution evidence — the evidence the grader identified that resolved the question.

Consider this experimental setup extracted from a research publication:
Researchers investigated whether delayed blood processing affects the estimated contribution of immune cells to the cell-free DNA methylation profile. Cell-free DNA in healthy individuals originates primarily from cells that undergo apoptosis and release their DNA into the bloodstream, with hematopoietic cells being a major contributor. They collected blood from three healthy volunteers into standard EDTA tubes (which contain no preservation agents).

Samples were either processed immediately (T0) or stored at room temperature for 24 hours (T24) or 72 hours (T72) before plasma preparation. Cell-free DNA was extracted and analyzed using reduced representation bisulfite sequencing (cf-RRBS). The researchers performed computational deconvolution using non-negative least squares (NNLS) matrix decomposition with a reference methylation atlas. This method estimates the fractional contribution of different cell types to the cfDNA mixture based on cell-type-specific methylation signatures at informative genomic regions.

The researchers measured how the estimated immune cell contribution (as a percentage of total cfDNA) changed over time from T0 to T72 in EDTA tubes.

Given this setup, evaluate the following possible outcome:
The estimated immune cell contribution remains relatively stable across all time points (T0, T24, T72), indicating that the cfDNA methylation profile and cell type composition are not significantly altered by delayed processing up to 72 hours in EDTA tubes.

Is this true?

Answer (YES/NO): NO